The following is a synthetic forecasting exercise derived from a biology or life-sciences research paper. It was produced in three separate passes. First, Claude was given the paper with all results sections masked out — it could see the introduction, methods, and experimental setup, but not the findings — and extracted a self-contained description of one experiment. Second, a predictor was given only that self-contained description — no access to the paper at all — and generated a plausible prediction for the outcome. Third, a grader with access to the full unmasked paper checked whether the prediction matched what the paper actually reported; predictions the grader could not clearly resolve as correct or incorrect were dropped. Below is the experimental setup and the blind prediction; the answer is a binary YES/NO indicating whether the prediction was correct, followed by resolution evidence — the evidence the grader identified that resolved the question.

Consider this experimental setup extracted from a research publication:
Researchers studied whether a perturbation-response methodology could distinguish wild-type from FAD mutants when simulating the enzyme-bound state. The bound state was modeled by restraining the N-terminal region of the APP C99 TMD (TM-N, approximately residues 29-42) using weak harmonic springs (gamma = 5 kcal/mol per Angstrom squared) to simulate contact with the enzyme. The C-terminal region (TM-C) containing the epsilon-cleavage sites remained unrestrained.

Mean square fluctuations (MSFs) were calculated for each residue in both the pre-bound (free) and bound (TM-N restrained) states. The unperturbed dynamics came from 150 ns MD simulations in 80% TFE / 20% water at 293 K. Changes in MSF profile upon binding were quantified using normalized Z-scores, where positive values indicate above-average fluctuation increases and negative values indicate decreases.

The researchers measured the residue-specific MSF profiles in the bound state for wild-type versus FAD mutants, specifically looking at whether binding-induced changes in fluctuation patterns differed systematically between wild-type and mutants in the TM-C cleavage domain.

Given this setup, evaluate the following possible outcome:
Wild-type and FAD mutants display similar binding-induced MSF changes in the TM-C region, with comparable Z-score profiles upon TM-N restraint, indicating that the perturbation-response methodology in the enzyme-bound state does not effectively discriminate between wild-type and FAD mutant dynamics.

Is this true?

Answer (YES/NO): NO